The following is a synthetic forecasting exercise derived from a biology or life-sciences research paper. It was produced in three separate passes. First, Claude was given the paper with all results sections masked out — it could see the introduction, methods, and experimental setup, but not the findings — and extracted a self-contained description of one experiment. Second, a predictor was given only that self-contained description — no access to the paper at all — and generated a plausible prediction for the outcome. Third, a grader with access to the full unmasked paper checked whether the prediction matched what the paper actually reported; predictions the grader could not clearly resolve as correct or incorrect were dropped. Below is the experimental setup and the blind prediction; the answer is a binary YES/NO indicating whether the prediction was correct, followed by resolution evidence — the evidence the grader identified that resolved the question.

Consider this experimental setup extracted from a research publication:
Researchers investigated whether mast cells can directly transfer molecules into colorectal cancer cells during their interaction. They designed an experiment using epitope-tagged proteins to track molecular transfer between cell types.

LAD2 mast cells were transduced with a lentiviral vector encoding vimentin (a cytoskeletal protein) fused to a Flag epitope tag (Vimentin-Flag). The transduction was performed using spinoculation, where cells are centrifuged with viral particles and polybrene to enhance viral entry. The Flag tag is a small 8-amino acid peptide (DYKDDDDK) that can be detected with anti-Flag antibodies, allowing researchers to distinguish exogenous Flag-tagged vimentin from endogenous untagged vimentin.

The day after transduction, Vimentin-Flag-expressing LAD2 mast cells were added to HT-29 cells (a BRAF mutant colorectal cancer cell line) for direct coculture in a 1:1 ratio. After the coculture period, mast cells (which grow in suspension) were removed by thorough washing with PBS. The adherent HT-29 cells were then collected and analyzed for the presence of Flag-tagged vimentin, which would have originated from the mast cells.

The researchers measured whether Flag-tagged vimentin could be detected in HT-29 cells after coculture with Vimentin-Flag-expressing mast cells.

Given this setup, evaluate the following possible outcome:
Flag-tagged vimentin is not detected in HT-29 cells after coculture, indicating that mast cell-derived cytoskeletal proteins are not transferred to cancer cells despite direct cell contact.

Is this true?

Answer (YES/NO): NO